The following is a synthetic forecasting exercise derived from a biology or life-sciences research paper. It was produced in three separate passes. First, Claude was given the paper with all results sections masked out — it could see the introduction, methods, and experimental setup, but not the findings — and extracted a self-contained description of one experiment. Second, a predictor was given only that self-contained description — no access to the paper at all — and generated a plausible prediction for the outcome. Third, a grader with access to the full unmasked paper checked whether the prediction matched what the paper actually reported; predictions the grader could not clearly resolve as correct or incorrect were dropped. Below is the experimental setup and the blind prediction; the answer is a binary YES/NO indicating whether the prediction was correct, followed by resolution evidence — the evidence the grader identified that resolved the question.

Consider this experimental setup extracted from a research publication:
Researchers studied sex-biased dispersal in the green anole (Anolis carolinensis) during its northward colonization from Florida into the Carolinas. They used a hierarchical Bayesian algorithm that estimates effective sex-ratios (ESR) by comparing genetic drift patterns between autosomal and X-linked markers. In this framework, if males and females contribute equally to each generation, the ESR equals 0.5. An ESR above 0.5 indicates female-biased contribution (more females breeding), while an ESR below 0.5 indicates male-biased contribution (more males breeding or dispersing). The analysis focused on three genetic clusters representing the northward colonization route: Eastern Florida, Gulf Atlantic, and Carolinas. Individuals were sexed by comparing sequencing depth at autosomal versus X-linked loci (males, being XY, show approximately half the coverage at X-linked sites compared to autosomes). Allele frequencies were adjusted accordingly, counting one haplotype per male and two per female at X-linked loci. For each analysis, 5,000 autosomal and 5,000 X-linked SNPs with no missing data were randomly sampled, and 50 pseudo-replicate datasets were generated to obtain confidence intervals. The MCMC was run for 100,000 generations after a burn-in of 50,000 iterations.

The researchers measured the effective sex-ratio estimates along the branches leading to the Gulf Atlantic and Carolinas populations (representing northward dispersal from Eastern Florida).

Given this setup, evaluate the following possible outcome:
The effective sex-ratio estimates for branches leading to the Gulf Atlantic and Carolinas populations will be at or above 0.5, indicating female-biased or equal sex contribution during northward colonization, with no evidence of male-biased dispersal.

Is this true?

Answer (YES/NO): NO